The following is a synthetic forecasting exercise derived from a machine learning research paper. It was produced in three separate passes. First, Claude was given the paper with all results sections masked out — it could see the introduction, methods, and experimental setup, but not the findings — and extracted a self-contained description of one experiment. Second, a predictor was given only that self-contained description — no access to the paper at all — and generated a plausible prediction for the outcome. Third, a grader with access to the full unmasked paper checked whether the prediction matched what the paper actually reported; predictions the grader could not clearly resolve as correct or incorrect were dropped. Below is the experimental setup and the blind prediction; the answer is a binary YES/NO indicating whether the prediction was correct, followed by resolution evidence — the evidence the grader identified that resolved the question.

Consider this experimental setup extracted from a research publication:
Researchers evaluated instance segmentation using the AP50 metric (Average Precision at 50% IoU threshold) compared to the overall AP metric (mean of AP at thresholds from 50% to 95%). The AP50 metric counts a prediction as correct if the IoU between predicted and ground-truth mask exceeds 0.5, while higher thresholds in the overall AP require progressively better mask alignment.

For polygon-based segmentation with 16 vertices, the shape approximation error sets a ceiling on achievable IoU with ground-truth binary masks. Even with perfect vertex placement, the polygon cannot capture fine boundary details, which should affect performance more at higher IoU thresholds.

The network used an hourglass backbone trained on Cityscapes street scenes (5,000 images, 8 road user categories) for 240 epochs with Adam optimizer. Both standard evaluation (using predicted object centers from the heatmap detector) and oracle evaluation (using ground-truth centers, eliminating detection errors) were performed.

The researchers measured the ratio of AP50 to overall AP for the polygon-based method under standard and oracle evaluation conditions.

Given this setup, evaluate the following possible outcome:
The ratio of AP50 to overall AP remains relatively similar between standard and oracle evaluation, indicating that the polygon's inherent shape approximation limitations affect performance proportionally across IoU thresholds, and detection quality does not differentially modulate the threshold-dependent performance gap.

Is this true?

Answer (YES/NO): NO